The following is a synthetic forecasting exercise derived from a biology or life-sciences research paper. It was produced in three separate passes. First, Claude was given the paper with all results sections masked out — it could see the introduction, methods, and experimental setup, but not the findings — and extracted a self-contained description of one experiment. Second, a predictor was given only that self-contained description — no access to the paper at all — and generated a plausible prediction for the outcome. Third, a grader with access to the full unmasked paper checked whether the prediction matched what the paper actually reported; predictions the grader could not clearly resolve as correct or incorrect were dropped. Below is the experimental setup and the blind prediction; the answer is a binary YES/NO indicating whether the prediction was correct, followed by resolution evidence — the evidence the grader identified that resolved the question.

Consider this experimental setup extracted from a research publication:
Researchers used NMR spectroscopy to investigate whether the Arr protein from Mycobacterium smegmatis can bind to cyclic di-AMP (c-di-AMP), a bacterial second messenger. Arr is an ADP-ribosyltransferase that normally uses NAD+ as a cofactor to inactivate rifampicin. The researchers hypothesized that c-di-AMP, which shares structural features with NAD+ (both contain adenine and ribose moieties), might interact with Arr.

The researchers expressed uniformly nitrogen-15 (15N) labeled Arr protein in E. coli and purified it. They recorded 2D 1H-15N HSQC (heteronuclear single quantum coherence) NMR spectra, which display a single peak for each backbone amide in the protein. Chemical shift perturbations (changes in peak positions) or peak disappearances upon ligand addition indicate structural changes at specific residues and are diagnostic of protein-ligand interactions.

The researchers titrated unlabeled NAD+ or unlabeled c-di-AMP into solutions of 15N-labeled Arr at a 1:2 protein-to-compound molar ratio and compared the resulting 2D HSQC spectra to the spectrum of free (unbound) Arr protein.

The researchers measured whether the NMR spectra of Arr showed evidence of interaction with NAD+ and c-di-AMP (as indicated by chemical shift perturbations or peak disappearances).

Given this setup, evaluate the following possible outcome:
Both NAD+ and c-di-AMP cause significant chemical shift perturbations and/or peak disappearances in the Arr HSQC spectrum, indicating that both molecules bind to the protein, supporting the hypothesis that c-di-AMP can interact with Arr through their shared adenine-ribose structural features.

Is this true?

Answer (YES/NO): YES